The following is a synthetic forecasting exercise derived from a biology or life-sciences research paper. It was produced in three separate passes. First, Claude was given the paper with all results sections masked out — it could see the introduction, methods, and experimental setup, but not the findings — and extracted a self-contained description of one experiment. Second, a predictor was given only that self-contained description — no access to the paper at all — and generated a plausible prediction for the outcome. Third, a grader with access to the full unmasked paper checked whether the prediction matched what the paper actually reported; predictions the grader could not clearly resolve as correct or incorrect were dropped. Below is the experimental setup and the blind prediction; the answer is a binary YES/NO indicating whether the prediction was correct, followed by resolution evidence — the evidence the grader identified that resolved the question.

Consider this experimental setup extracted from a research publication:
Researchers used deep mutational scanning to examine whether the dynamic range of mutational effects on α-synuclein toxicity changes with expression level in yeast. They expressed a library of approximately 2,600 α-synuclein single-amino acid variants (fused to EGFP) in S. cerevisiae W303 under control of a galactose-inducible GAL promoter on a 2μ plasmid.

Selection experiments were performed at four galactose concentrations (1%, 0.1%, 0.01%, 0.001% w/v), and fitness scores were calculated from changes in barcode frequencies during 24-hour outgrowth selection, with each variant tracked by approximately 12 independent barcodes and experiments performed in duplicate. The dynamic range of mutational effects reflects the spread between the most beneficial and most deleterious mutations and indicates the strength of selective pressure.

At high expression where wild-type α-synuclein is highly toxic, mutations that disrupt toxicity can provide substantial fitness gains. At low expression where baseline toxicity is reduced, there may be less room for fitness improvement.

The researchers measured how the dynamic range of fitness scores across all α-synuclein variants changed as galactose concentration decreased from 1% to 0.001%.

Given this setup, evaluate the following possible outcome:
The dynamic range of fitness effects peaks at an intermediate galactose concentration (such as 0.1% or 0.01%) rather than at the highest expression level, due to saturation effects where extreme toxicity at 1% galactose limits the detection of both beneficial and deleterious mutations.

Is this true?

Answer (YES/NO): NO